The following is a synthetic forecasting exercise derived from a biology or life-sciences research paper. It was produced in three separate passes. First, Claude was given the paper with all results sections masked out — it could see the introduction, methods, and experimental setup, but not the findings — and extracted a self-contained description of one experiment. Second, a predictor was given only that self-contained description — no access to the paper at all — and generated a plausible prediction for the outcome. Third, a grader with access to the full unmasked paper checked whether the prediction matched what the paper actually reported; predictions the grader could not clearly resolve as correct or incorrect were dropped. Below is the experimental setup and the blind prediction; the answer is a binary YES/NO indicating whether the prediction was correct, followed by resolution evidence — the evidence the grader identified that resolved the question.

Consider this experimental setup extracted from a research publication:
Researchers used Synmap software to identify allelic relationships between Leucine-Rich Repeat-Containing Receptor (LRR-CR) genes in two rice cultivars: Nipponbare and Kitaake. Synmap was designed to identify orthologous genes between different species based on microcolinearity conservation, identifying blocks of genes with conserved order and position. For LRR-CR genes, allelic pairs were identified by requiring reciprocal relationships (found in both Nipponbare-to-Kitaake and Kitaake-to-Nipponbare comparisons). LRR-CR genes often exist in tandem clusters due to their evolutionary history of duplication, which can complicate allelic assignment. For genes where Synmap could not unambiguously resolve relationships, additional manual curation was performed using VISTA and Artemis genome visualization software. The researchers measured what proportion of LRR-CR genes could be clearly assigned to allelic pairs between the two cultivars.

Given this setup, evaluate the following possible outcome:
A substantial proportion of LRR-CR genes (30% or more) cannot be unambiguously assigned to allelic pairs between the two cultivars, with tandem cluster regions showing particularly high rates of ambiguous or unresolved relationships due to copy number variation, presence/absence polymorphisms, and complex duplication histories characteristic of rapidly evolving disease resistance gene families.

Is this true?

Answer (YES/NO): NO